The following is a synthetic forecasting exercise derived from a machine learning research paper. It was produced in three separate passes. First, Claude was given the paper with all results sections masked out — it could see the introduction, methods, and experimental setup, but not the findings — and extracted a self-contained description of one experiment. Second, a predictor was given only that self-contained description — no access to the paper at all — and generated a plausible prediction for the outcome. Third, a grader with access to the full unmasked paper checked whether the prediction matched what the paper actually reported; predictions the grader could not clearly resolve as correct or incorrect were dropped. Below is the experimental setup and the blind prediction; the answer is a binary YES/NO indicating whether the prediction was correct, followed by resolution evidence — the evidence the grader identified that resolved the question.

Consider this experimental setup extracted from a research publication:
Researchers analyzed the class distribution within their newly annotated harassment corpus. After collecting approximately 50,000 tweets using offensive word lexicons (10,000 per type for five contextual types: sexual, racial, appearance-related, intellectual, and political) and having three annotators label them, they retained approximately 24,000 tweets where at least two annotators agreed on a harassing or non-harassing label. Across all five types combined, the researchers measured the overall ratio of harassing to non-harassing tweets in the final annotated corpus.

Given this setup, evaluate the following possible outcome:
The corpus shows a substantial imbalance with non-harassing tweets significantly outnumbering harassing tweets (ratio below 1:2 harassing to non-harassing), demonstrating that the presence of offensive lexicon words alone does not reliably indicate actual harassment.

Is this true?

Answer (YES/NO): YES